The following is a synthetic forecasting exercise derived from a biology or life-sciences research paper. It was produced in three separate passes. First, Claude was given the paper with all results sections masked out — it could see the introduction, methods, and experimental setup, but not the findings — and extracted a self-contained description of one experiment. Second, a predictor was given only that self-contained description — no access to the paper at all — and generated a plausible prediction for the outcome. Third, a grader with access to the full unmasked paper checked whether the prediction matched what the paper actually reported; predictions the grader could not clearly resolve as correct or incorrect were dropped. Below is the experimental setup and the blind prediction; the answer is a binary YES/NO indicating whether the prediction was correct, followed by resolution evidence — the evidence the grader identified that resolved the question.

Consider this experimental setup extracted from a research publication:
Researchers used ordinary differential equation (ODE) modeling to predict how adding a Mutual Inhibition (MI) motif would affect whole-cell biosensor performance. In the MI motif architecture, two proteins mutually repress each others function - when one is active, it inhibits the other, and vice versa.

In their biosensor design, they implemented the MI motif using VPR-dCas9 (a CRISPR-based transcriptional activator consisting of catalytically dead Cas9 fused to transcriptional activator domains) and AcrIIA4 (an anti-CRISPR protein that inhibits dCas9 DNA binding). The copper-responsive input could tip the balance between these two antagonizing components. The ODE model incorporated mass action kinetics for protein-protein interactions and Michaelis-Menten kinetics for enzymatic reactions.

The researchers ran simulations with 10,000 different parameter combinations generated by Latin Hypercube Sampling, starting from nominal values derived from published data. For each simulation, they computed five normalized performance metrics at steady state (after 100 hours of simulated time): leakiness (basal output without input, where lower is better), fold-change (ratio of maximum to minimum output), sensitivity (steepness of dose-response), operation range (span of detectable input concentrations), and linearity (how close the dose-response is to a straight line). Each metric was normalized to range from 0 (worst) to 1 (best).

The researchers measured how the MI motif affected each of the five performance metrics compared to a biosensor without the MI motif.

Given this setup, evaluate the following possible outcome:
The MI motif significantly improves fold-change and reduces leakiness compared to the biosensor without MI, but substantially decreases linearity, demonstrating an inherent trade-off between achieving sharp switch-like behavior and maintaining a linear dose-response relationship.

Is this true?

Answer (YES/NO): YES